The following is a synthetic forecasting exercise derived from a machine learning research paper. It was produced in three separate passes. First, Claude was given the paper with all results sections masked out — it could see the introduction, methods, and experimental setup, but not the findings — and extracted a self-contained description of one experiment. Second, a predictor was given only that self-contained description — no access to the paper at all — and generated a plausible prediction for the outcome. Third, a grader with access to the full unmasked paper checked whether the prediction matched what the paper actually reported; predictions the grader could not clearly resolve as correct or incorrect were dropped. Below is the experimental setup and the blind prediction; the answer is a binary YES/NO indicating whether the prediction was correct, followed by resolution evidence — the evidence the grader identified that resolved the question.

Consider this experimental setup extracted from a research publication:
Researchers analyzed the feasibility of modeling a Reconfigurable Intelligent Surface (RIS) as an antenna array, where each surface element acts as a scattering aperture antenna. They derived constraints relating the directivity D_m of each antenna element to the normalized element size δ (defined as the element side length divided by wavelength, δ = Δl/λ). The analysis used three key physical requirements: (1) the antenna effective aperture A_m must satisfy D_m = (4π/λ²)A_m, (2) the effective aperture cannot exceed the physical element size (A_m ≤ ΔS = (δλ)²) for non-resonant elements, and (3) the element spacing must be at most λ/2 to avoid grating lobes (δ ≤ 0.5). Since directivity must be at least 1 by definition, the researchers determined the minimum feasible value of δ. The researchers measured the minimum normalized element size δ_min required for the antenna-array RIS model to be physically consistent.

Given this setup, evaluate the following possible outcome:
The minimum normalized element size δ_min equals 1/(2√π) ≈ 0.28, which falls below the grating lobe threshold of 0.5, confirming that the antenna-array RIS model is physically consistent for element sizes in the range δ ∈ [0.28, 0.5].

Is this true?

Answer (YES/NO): YES